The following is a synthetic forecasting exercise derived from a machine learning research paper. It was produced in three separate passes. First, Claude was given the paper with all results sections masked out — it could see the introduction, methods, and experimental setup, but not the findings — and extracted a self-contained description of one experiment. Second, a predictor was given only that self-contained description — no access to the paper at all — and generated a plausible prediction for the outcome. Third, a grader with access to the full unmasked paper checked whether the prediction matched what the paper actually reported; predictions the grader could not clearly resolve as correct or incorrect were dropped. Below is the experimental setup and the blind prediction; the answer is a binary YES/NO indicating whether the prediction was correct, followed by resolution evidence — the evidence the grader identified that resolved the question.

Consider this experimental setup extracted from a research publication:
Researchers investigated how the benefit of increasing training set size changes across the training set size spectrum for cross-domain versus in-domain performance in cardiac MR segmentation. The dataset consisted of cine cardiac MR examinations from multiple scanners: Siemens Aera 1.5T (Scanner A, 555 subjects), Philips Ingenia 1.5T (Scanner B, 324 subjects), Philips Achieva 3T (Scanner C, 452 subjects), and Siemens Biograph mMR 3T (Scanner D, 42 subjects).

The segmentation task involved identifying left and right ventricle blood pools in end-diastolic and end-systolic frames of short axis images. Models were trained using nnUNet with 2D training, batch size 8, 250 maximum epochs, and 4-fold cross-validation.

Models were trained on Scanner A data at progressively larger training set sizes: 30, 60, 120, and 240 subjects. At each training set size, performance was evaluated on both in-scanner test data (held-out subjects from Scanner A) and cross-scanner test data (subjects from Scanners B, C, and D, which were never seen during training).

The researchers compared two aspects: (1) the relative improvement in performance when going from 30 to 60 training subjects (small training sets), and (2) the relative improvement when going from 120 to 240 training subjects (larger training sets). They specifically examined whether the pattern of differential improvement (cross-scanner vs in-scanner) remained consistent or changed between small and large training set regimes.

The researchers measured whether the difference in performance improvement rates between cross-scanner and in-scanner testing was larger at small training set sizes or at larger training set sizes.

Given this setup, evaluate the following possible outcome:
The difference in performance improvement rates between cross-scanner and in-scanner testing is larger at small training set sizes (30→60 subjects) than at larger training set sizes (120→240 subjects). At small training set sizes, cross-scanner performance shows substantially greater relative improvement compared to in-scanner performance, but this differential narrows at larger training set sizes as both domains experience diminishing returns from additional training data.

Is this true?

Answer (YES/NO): YES